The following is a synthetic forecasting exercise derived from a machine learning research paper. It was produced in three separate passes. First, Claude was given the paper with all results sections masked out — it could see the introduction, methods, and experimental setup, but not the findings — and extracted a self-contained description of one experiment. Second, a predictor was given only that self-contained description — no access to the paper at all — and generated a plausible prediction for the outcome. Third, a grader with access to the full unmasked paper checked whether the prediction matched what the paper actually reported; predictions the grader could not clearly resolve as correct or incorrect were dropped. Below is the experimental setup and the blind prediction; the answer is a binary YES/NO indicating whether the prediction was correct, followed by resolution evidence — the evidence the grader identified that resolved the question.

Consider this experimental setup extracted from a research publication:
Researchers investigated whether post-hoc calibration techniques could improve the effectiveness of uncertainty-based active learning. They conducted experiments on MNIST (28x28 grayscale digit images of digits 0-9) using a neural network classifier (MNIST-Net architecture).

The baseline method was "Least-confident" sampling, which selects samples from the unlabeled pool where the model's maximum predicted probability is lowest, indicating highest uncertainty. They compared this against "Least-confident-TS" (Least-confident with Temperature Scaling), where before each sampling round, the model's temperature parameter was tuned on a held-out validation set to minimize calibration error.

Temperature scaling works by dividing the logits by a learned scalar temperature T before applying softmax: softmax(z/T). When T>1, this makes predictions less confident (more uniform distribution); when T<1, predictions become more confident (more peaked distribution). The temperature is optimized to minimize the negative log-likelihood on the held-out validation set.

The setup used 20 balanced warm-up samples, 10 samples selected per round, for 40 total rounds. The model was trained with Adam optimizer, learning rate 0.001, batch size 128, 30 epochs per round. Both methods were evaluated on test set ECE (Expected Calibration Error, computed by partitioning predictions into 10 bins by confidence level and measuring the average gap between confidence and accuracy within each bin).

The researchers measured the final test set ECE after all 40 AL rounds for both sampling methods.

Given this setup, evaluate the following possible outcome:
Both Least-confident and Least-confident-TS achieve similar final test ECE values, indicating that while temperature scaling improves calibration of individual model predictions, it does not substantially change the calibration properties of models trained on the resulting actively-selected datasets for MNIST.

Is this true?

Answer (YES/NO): NO